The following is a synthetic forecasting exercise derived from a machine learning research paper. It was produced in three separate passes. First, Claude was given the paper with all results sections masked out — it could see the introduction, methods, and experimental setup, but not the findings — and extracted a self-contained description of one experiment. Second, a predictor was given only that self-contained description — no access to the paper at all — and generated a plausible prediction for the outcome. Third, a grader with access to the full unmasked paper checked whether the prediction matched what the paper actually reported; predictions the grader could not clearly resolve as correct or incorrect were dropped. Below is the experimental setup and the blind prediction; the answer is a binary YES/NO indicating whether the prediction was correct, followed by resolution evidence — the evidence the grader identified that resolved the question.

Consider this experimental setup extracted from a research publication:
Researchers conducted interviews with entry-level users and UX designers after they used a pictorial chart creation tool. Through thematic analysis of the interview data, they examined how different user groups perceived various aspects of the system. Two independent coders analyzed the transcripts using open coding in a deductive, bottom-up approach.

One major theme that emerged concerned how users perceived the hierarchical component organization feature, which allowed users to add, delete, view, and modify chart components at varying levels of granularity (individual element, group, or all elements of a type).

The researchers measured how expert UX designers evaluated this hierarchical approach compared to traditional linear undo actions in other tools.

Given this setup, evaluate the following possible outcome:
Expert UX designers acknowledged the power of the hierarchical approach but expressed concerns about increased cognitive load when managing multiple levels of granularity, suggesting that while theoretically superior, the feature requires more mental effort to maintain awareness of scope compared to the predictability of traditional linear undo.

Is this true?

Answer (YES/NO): NO